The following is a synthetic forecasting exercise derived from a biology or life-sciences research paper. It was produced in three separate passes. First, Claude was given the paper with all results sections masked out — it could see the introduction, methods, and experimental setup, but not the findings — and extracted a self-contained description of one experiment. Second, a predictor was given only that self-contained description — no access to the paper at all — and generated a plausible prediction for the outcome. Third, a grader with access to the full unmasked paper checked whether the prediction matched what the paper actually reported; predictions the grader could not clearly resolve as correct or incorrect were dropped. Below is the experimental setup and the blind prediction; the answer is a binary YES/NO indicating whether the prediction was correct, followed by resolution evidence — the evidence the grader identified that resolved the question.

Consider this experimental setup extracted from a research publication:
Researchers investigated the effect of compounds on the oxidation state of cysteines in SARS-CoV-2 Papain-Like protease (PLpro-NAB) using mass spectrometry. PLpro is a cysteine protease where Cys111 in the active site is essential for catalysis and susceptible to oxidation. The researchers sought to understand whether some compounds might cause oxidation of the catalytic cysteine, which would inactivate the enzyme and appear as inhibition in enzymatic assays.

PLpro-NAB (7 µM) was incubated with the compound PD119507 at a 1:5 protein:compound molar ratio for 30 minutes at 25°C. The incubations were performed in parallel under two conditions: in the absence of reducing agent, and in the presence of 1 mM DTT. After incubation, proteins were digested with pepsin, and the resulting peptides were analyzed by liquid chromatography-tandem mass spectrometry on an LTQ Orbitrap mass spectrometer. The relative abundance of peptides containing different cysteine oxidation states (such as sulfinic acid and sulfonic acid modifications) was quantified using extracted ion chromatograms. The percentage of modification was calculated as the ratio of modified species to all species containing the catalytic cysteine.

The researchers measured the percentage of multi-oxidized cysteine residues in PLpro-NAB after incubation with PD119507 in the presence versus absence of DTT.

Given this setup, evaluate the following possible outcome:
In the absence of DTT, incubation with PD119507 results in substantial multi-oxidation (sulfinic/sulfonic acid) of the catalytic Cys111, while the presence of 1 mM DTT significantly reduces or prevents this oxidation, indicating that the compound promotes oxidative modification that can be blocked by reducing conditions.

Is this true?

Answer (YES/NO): NO